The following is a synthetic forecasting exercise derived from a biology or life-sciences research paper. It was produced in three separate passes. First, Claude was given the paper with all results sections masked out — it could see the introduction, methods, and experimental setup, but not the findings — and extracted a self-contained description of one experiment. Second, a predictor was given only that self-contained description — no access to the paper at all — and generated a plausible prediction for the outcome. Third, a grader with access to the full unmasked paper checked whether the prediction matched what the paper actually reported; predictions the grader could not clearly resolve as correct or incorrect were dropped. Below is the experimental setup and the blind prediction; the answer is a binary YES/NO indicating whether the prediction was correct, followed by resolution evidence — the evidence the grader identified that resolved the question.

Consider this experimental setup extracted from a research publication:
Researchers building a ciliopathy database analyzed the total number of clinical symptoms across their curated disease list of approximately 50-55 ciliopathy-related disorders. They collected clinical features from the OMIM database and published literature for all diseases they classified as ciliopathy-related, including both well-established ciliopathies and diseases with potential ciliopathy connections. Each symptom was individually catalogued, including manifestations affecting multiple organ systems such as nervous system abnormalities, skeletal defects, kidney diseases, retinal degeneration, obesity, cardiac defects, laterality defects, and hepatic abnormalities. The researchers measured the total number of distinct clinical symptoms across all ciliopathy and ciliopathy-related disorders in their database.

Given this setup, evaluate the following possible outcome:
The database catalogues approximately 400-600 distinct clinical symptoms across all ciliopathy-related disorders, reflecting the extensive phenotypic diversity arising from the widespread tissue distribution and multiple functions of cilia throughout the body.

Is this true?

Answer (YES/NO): NO